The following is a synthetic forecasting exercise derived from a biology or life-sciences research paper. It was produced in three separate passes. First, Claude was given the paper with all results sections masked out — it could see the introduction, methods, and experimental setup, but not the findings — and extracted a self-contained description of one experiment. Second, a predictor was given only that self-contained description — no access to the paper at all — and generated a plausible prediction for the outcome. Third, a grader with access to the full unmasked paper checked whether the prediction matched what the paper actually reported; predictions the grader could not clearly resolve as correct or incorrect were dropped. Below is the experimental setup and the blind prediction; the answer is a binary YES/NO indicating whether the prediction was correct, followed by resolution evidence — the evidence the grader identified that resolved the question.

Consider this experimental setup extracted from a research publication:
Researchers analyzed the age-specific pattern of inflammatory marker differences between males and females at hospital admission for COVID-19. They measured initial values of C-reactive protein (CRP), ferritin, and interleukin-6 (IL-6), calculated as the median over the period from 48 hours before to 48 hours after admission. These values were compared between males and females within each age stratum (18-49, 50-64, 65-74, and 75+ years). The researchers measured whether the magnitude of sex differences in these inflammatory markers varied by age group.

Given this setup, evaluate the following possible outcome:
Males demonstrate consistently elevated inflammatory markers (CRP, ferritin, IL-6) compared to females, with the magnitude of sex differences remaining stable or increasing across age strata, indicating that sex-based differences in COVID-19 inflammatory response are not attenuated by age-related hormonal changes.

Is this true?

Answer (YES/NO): NO